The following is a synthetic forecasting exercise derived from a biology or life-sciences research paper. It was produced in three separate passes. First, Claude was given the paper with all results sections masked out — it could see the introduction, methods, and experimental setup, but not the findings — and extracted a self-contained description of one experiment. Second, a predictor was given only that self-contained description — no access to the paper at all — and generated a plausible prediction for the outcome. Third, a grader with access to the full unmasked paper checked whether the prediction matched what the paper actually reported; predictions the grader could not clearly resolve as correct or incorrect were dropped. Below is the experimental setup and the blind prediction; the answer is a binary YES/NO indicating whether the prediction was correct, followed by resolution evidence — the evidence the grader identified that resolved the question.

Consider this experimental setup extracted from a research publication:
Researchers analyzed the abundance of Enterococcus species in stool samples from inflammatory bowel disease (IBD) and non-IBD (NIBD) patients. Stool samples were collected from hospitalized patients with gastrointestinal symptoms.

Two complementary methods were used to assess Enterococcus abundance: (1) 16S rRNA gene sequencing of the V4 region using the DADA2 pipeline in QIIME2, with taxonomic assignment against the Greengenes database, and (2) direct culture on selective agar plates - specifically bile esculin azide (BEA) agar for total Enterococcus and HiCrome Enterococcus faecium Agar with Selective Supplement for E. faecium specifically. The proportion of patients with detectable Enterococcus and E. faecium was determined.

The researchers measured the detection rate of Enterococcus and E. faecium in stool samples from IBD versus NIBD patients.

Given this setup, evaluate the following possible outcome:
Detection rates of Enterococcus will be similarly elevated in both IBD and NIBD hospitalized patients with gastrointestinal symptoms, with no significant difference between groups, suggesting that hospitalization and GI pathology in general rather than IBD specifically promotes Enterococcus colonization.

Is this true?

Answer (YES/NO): NO